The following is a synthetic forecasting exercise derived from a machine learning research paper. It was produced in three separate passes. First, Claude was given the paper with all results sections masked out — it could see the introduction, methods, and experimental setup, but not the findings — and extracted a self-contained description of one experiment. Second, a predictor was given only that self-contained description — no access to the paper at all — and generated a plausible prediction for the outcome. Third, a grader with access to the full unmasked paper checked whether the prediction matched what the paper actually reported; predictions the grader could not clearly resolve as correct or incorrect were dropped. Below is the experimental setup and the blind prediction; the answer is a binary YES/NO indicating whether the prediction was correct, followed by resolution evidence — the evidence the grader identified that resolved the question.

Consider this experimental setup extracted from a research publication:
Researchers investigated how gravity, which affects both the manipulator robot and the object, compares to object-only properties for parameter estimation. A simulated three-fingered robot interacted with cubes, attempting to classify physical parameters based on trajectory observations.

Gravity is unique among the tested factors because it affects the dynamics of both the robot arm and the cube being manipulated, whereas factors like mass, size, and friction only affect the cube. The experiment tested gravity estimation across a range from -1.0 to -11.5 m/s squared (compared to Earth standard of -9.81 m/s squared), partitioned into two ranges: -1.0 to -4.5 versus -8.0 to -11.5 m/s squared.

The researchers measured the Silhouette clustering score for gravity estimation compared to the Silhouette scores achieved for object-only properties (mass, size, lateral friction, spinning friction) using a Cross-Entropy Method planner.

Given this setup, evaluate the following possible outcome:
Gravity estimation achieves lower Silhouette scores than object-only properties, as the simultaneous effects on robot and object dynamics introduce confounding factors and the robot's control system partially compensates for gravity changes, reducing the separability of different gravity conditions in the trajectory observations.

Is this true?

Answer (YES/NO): NO